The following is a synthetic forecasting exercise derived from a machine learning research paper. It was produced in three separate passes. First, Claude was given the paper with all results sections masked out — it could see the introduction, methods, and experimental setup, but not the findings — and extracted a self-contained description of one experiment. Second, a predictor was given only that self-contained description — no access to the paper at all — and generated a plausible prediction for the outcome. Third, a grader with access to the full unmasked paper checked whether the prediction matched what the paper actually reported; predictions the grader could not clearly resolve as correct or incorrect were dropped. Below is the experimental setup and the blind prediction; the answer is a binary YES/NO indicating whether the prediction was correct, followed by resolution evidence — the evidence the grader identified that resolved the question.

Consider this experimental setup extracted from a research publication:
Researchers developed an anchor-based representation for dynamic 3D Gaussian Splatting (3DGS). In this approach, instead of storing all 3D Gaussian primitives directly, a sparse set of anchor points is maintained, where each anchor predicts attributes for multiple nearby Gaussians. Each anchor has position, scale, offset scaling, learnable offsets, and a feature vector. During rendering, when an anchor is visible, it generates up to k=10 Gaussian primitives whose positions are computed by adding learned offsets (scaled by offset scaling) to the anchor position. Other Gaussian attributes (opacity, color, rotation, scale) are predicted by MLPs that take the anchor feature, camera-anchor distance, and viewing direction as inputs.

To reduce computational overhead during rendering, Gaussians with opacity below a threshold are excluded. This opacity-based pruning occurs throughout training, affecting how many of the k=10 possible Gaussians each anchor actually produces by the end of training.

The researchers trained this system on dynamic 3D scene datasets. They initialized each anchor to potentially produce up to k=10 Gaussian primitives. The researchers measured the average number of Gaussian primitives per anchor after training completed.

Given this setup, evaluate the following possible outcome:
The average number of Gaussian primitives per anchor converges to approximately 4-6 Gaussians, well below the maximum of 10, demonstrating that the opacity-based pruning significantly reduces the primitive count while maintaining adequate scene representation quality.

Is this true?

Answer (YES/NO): NO